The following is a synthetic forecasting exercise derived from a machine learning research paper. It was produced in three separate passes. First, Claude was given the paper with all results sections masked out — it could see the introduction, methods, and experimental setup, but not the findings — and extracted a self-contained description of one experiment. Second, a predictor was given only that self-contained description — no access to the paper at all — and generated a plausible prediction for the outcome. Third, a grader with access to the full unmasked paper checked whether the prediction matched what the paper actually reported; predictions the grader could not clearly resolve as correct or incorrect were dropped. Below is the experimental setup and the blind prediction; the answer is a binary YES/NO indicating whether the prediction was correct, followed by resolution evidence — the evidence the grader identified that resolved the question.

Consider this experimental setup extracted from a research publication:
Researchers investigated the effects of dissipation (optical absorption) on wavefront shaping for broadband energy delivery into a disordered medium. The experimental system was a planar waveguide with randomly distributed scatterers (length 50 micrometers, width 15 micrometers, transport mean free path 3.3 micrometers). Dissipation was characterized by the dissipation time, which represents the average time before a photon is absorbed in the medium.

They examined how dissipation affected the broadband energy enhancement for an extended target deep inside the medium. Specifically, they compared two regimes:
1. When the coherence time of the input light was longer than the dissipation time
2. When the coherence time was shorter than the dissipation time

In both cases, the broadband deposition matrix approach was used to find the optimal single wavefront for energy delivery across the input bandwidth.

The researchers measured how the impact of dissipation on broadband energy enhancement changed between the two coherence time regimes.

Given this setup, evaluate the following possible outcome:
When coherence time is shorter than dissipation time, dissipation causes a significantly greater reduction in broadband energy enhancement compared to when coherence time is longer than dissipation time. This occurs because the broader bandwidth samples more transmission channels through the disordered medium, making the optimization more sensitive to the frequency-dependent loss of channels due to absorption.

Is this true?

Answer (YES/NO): NO